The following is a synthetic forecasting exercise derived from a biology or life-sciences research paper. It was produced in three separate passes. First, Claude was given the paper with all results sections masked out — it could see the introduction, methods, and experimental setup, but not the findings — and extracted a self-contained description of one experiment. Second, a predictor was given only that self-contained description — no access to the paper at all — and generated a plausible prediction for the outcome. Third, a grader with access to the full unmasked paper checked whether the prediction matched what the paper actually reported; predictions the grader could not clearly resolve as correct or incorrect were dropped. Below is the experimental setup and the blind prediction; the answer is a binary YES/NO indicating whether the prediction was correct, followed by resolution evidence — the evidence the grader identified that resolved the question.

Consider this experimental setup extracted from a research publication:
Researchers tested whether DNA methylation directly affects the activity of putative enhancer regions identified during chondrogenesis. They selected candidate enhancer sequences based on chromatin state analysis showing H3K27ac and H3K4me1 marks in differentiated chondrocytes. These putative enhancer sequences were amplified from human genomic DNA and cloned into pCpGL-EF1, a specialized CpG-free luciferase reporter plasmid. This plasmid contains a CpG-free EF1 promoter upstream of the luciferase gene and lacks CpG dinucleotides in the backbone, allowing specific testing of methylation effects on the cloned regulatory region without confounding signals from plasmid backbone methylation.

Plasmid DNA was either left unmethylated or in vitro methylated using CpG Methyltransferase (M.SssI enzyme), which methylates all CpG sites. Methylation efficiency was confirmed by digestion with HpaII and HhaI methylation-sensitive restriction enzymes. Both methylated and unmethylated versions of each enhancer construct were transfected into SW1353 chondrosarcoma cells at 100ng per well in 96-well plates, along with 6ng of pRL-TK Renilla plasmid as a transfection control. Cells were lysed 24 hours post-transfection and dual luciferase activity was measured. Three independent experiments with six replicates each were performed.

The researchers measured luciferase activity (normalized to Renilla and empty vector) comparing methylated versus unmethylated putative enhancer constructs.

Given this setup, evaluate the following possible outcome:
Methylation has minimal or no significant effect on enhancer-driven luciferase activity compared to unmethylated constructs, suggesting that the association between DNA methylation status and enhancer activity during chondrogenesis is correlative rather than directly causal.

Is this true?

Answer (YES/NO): NO